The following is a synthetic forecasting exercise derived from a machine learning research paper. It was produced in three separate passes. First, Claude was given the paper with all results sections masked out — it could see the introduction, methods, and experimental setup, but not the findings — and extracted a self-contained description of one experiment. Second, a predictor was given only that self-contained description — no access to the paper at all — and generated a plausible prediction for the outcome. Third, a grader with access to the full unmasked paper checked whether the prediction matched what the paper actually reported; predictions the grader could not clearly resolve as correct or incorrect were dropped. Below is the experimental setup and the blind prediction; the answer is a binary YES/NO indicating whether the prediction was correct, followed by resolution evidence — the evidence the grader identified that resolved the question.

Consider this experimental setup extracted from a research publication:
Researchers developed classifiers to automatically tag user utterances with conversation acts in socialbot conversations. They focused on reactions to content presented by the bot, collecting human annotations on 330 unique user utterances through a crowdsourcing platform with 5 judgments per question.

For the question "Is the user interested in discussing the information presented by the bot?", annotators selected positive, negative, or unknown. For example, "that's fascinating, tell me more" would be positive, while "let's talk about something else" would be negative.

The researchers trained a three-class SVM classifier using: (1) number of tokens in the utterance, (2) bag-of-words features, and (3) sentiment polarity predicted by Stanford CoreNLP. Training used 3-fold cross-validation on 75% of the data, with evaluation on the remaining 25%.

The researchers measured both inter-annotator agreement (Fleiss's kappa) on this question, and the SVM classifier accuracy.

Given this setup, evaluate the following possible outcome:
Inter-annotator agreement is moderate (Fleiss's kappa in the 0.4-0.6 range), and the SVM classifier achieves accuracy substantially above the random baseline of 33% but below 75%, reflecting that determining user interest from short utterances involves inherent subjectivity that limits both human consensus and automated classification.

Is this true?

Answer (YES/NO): YES